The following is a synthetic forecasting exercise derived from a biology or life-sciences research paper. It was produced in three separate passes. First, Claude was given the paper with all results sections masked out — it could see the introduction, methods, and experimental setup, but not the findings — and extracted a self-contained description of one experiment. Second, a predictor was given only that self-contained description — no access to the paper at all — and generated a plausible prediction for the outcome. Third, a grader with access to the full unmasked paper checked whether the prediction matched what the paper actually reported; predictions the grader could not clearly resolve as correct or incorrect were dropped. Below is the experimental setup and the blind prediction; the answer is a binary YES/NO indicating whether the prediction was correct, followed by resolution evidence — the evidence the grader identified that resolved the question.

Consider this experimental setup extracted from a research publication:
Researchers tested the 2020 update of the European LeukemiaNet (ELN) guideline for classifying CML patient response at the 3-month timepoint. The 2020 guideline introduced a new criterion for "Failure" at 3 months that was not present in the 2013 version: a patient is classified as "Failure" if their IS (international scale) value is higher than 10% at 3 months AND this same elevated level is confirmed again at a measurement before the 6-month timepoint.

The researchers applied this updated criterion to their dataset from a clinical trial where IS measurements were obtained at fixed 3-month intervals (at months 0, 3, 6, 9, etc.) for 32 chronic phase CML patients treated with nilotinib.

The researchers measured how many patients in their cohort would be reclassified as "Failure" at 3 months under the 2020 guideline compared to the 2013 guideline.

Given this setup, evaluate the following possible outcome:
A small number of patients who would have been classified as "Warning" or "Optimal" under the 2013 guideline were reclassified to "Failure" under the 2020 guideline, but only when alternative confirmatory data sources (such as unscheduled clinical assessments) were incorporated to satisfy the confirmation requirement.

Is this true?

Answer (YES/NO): NO